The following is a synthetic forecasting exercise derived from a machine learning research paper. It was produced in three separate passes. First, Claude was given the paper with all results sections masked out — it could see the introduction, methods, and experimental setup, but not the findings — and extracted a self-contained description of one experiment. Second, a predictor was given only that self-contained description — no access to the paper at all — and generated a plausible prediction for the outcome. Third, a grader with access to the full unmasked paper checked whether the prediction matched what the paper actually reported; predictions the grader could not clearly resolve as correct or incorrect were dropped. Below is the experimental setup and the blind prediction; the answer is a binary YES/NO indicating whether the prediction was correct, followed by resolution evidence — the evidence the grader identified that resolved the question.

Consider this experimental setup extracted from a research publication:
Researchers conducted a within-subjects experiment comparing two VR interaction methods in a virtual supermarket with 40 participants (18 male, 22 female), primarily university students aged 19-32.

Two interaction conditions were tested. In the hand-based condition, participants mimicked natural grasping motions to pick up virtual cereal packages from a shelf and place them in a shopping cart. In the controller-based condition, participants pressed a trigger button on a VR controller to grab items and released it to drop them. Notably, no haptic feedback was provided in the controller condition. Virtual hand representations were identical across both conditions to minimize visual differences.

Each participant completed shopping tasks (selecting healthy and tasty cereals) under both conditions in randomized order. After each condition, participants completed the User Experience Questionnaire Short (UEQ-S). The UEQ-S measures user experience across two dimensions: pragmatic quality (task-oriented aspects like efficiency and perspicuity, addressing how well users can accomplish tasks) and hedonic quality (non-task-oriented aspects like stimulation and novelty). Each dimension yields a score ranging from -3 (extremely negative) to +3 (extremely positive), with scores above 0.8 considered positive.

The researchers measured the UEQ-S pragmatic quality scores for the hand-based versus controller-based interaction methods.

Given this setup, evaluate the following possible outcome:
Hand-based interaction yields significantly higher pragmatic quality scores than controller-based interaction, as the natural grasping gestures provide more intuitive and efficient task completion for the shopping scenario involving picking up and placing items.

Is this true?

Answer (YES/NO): NO